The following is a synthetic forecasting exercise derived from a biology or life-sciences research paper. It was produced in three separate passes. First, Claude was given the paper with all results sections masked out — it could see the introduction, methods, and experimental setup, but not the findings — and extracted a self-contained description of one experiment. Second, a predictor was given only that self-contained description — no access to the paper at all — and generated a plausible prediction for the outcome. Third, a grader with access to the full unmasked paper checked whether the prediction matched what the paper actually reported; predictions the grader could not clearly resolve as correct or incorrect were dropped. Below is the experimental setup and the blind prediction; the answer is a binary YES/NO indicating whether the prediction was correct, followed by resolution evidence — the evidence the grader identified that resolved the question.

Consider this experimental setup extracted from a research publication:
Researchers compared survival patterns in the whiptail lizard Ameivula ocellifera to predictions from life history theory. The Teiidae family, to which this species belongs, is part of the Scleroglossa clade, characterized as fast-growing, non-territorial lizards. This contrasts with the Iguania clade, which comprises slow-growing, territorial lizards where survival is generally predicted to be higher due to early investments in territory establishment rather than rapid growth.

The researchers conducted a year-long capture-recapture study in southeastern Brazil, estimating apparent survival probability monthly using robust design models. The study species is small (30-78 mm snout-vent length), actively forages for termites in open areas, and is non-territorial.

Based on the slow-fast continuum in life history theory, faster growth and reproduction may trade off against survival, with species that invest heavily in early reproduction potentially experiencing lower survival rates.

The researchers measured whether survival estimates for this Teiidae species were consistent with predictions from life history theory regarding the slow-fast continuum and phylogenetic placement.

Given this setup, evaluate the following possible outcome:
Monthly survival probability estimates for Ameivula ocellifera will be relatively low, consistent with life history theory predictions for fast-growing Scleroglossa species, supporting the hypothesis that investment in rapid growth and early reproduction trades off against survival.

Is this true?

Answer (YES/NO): NO